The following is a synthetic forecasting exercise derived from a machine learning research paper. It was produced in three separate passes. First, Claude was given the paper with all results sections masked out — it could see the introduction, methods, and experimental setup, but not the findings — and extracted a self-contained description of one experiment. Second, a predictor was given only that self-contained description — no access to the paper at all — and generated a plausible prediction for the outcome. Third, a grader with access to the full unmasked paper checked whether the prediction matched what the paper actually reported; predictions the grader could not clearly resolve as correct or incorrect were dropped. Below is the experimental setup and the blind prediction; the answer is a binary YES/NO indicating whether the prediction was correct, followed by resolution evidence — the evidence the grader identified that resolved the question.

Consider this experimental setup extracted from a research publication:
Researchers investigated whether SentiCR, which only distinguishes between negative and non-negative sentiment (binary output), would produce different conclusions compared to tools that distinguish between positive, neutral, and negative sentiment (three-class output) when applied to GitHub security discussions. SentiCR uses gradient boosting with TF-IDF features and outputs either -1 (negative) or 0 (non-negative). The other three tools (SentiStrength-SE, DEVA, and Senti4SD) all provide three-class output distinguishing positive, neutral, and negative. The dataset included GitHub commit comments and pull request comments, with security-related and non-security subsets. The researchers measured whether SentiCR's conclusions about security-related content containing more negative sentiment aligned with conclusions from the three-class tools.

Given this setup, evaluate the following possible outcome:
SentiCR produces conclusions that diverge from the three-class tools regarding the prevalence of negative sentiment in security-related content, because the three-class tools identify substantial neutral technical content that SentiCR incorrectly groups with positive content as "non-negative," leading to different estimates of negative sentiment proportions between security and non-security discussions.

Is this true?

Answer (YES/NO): NO